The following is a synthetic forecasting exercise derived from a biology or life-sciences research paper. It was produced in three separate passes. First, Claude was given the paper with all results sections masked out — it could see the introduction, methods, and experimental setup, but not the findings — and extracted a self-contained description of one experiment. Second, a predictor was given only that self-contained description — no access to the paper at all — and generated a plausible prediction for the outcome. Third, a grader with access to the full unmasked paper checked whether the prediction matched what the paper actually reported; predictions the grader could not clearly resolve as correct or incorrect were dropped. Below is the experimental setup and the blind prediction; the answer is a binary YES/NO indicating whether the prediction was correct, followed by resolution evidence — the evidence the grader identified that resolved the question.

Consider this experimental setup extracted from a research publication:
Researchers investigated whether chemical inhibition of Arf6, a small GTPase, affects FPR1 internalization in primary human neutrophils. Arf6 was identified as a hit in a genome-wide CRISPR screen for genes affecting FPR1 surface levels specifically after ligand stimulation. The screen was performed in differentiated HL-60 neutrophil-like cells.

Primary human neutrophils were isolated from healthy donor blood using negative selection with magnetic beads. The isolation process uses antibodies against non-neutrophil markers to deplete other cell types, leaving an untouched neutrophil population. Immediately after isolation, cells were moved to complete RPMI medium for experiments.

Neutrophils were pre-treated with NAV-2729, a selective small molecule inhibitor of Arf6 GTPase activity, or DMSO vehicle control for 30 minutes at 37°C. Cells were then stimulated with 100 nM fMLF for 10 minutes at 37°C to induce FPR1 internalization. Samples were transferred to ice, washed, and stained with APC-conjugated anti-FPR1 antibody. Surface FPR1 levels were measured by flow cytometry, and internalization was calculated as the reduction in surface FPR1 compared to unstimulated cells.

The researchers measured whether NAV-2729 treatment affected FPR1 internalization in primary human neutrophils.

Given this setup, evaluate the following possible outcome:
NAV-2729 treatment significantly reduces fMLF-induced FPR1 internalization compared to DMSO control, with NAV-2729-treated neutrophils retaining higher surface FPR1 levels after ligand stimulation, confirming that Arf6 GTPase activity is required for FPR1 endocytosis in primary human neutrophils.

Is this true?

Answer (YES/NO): YES